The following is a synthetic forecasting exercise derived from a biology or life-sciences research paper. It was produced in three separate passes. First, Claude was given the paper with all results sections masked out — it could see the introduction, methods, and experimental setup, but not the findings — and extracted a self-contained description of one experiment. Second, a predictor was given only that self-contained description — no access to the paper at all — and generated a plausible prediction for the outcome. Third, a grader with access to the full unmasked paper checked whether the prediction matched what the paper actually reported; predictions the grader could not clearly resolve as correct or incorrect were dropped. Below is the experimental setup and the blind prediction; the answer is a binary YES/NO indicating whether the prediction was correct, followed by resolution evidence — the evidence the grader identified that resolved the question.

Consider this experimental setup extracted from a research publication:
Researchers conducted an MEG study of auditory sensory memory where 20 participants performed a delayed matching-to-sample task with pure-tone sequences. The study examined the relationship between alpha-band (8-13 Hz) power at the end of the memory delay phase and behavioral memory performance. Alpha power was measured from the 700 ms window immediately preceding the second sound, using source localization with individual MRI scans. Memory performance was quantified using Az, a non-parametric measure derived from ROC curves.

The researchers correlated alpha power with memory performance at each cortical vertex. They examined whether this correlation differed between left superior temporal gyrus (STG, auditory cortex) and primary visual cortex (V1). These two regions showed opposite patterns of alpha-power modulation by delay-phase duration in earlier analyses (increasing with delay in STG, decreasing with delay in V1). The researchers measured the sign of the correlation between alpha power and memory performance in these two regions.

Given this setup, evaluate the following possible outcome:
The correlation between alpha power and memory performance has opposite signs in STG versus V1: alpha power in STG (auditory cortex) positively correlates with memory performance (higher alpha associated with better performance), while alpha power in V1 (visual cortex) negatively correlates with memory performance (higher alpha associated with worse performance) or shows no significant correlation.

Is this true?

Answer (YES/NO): NO